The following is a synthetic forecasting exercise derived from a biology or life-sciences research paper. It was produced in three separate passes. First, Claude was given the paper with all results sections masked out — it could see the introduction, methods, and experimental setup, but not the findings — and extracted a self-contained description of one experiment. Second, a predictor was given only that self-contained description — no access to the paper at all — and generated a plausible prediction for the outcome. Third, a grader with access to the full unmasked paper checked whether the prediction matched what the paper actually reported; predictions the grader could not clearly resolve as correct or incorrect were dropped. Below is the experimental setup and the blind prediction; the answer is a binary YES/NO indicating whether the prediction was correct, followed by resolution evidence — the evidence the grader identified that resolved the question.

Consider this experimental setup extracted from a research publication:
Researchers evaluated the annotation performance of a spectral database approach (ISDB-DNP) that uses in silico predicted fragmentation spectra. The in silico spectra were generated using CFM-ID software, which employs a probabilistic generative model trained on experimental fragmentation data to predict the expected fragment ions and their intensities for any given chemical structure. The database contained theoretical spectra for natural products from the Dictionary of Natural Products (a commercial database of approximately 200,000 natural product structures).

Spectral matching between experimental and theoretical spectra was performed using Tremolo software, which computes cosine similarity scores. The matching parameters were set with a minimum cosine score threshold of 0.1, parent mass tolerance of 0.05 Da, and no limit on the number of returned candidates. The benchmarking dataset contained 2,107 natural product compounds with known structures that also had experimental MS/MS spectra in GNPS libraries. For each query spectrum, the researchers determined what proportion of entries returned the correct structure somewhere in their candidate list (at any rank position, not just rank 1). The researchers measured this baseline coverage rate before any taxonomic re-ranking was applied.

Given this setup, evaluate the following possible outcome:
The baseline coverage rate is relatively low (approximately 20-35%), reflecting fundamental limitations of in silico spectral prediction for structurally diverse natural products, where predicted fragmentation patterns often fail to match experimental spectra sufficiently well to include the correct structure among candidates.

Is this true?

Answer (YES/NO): NO